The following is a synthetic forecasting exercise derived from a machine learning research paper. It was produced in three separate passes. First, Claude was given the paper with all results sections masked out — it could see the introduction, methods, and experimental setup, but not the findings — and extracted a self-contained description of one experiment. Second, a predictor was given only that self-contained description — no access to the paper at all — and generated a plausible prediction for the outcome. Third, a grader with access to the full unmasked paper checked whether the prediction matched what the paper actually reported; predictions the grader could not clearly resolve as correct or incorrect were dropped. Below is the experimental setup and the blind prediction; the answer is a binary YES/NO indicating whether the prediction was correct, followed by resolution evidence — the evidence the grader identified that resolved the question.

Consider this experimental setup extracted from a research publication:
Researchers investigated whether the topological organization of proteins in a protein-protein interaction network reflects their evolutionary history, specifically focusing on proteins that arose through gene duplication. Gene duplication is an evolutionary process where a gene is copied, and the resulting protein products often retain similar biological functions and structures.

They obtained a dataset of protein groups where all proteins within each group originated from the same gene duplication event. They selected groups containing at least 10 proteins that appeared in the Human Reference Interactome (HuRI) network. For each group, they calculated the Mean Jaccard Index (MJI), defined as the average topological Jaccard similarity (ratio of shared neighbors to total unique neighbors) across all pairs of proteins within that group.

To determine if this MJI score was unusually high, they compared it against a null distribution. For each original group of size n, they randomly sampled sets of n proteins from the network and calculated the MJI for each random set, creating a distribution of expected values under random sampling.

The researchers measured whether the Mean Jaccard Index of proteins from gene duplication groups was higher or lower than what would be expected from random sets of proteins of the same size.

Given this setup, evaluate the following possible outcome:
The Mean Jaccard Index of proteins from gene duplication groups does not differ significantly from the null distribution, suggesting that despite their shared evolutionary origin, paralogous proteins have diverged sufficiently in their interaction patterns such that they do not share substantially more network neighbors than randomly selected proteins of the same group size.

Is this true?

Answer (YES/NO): NO